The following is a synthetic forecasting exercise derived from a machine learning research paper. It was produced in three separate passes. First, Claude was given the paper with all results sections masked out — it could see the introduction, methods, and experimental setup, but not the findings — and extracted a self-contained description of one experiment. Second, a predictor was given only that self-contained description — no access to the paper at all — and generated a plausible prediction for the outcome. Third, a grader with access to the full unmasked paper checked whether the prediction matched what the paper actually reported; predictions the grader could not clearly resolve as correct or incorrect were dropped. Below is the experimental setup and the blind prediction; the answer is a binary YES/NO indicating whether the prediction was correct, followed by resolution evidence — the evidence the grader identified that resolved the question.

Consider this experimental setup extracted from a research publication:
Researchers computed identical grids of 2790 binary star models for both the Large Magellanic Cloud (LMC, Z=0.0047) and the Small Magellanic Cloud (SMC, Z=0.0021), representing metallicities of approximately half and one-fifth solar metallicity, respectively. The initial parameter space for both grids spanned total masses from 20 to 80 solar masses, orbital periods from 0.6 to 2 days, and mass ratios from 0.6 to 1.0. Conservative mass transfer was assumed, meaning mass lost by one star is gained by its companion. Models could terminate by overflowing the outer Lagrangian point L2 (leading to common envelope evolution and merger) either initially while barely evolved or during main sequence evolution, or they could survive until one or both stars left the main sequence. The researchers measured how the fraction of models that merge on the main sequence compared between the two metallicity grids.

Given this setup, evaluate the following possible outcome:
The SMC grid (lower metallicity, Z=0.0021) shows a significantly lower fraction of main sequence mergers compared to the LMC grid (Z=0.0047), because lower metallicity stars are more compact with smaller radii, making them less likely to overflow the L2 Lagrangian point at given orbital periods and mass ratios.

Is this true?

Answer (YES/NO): NO